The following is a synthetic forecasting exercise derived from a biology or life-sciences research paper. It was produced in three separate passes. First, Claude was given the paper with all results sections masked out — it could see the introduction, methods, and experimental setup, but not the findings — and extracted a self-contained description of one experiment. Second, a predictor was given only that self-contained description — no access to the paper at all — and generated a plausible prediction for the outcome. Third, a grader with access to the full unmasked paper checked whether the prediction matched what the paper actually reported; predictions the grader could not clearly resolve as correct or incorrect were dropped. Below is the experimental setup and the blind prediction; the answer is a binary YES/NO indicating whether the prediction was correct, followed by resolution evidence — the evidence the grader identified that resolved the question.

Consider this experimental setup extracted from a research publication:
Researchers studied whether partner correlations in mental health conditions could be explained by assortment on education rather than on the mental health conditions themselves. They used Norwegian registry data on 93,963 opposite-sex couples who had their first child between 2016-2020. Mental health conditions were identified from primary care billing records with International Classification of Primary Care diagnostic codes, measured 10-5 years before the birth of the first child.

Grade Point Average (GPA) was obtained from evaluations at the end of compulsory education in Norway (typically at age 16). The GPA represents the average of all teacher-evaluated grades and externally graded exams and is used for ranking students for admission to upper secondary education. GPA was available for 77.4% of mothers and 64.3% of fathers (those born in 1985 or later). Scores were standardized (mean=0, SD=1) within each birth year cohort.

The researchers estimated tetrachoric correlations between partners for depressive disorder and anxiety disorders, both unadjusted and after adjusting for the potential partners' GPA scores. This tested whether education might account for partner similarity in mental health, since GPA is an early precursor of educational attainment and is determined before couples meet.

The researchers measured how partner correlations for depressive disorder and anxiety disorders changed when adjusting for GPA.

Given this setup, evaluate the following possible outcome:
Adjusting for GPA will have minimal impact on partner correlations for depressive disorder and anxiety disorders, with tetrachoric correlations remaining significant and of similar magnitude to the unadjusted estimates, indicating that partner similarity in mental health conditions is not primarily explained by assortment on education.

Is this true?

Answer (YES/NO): NO